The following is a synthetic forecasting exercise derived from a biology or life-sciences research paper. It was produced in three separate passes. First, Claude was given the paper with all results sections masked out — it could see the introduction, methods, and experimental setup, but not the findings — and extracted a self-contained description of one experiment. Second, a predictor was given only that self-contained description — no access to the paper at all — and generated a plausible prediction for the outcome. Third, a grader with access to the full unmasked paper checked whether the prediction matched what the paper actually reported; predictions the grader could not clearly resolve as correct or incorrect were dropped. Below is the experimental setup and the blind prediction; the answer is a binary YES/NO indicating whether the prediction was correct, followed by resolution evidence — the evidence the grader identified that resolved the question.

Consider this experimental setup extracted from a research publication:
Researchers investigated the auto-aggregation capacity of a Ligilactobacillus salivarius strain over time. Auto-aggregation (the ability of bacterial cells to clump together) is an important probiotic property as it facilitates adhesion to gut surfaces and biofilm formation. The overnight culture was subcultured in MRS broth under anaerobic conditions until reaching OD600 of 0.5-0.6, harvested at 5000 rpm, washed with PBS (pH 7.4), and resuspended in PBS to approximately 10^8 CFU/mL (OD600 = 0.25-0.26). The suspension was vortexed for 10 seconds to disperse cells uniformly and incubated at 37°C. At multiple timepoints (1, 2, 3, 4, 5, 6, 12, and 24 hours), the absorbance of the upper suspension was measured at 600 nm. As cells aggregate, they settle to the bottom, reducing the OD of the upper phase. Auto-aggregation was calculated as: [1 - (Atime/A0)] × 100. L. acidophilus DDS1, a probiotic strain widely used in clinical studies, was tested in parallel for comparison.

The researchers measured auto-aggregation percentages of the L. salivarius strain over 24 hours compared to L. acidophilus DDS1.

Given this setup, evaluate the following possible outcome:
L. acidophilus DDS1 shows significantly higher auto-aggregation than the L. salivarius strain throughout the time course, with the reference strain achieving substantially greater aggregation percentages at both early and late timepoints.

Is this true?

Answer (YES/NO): NO